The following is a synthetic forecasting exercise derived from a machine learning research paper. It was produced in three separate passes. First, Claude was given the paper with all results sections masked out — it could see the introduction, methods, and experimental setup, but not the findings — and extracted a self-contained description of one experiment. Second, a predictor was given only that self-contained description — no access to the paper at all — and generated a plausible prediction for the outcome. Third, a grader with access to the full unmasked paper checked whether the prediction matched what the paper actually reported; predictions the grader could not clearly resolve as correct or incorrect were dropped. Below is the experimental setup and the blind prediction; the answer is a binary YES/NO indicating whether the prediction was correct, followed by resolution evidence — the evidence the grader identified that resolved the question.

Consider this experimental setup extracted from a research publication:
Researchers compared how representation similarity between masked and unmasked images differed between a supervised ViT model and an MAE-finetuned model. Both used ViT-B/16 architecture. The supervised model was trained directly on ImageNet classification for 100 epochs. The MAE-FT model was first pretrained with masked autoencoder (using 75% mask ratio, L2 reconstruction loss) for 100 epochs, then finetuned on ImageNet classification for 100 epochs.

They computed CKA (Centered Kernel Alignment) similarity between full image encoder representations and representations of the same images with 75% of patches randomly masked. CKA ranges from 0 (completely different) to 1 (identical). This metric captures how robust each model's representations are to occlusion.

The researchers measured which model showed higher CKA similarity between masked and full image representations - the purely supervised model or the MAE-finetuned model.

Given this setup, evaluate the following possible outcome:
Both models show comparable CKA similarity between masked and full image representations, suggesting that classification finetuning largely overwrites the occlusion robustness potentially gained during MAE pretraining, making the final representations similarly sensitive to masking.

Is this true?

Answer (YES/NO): NO